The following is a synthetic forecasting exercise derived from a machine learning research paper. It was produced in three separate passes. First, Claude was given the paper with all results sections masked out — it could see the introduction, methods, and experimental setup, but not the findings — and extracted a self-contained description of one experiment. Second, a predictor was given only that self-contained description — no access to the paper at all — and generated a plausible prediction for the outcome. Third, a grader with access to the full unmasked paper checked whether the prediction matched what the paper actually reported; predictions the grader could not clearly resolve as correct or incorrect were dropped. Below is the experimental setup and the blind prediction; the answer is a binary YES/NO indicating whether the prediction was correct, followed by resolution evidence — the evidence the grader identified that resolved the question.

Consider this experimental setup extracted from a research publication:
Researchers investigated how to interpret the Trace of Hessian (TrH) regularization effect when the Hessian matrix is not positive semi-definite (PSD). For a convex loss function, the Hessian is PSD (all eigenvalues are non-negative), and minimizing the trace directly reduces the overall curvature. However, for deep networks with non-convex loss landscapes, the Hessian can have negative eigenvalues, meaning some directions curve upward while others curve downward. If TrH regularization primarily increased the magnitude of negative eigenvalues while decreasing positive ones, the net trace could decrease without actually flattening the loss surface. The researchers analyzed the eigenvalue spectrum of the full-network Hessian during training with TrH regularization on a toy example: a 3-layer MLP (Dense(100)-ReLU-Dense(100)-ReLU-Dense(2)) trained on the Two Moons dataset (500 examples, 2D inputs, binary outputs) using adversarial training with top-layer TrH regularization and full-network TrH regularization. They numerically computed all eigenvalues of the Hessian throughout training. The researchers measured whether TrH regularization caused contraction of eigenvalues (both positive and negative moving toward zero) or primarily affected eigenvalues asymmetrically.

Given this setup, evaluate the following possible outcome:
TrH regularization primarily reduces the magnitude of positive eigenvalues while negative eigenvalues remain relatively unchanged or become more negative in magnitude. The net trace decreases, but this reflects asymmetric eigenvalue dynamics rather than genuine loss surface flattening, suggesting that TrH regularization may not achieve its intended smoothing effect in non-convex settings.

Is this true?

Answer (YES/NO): NO